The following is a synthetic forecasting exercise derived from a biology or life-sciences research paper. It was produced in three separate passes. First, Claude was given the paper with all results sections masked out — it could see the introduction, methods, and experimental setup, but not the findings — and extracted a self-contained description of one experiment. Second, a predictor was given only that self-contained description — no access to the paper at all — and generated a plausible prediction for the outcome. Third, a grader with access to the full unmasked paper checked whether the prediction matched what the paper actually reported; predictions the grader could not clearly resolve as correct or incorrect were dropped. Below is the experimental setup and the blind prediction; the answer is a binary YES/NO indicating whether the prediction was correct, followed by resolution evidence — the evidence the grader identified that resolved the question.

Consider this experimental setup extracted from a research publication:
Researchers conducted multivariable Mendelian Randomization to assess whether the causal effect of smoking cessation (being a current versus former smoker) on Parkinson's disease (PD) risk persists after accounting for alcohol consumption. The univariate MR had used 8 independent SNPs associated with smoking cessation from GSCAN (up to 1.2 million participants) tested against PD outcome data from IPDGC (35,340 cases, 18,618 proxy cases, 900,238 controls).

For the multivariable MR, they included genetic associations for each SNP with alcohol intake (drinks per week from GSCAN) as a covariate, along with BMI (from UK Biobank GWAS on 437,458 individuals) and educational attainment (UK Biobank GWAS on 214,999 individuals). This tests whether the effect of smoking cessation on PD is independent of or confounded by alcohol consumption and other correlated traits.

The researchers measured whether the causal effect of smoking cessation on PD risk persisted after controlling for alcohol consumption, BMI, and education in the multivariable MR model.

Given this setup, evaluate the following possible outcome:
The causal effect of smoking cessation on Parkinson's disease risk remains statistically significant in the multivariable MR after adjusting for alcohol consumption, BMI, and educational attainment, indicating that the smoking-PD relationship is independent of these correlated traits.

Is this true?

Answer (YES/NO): NO